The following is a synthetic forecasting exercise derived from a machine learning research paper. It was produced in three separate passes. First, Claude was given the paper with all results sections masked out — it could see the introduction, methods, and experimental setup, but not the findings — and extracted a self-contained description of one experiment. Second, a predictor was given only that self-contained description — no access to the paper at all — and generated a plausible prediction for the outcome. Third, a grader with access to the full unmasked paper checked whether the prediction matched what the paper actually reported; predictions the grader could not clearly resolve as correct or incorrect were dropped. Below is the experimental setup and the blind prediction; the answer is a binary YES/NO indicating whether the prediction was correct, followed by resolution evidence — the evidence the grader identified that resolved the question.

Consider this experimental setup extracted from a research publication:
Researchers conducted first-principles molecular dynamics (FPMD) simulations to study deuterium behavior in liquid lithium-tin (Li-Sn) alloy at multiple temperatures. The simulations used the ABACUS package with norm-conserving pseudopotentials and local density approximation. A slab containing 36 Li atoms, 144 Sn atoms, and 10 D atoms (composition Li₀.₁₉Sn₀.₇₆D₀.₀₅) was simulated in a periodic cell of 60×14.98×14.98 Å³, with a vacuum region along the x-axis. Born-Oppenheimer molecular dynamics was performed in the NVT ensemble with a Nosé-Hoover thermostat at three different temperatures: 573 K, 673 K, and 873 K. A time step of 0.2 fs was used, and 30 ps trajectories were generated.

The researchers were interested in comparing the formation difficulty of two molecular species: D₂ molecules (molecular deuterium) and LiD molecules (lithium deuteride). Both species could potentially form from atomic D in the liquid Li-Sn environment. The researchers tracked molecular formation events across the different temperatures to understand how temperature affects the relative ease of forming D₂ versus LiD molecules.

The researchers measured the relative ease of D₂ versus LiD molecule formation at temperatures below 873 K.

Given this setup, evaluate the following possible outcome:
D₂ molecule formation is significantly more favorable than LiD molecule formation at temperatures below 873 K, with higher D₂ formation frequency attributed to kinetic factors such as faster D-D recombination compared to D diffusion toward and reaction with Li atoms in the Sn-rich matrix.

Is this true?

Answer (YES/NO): NO